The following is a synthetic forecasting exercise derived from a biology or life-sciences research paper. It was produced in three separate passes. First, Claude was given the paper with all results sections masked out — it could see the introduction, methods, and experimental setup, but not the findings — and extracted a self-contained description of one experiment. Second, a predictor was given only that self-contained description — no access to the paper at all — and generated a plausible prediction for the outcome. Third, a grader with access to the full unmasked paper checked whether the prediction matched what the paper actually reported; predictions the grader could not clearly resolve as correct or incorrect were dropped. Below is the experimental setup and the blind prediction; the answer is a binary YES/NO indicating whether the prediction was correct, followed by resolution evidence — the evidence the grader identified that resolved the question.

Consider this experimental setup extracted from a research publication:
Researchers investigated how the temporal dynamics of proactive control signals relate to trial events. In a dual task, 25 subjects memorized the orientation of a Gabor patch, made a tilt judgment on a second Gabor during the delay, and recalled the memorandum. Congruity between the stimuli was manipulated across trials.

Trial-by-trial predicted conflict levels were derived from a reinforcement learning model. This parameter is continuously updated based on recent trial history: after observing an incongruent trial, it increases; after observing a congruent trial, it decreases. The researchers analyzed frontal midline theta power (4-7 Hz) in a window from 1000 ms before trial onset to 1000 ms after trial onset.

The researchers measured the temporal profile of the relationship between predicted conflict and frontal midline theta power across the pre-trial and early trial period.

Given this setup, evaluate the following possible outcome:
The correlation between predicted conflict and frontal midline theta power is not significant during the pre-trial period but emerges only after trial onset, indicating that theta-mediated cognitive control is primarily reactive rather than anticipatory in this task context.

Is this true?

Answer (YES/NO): NO